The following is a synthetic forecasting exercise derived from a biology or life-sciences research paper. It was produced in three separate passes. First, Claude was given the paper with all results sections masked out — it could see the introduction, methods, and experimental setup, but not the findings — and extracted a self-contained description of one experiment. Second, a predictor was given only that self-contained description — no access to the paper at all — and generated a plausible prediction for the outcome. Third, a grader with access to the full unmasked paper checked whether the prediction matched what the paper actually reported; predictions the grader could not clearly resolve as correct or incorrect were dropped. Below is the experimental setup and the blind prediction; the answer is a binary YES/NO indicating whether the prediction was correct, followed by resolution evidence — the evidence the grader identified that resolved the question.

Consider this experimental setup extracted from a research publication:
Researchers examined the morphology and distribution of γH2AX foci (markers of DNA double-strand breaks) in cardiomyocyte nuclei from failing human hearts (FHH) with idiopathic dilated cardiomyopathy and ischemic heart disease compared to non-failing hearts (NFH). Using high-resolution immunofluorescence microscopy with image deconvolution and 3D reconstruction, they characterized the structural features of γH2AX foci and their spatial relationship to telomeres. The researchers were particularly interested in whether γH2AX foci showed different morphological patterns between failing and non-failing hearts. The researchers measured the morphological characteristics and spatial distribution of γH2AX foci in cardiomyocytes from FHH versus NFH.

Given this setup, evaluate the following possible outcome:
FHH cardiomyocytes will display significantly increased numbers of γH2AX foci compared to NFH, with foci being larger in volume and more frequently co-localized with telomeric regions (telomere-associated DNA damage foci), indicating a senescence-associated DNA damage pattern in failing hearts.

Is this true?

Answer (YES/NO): YES